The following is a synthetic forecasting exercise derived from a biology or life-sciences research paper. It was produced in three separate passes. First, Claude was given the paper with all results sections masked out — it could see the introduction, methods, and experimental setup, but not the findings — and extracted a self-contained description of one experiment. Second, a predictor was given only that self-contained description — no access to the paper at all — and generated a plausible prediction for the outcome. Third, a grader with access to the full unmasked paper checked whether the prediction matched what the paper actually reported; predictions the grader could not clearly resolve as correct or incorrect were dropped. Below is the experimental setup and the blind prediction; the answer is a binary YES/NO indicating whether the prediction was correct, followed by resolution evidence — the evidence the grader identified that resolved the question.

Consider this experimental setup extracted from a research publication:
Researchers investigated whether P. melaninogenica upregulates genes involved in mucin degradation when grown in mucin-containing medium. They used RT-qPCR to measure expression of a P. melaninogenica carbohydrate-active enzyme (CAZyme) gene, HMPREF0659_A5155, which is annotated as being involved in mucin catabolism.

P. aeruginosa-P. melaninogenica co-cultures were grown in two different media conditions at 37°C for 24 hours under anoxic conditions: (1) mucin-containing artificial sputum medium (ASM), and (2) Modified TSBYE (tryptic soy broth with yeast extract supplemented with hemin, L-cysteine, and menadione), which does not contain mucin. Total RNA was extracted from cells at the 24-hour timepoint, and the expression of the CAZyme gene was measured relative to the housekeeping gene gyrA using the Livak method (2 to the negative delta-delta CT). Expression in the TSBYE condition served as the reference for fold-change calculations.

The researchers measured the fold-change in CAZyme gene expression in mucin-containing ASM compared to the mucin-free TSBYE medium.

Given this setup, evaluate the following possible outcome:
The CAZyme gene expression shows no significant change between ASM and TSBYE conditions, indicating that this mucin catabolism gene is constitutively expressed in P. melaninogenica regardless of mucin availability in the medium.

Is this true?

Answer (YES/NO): NO